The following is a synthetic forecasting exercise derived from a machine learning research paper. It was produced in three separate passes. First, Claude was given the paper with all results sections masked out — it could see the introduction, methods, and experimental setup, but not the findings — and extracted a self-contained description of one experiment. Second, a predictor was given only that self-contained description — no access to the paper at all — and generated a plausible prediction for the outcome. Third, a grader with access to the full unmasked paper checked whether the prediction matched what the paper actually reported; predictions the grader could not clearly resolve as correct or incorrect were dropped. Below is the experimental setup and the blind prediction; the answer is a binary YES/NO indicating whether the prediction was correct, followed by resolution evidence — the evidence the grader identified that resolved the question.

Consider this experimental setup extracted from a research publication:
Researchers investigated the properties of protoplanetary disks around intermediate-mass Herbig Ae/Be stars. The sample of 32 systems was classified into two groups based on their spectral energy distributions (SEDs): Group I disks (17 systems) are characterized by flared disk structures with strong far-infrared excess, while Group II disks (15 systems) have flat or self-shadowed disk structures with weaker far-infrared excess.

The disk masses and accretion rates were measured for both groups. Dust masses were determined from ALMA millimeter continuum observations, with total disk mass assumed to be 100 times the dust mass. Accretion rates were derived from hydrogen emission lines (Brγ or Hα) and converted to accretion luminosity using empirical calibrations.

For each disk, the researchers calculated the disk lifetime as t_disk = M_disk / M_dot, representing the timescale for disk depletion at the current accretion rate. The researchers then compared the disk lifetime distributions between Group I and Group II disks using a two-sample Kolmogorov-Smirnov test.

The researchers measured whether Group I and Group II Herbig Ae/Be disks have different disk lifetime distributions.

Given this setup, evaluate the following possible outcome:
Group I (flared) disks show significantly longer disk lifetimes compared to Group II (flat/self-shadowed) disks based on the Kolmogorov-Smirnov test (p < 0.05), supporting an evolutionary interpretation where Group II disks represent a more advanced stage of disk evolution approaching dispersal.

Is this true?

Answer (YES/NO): NO